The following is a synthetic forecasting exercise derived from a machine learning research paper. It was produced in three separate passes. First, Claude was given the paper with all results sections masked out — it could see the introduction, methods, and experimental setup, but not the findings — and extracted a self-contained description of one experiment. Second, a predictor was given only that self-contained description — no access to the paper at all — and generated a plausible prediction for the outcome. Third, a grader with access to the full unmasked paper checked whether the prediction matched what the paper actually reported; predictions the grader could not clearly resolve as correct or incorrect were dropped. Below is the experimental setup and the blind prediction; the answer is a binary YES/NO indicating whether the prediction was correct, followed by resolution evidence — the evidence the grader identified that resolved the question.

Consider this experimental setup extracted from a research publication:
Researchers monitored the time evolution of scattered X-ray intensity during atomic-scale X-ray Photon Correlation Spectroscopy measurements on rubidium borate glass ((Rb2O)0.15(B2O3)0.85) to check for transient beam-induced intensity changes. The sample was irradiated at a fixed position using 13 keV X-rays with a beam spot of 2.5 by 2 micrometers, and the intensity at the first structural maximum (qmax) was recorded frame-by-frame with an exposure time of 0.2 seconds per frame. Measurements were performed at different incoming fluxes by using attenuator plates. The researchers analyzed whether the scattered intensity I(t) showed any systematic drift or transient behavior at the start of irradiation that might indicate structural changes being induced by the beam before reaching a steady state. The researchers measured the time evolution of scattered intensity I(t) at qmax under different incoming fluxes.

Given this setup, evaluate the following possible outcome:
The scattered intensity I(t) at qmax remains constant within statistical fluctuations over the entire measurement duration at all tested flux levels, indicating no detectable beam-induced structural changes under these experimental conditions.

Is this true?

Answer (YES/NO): YES